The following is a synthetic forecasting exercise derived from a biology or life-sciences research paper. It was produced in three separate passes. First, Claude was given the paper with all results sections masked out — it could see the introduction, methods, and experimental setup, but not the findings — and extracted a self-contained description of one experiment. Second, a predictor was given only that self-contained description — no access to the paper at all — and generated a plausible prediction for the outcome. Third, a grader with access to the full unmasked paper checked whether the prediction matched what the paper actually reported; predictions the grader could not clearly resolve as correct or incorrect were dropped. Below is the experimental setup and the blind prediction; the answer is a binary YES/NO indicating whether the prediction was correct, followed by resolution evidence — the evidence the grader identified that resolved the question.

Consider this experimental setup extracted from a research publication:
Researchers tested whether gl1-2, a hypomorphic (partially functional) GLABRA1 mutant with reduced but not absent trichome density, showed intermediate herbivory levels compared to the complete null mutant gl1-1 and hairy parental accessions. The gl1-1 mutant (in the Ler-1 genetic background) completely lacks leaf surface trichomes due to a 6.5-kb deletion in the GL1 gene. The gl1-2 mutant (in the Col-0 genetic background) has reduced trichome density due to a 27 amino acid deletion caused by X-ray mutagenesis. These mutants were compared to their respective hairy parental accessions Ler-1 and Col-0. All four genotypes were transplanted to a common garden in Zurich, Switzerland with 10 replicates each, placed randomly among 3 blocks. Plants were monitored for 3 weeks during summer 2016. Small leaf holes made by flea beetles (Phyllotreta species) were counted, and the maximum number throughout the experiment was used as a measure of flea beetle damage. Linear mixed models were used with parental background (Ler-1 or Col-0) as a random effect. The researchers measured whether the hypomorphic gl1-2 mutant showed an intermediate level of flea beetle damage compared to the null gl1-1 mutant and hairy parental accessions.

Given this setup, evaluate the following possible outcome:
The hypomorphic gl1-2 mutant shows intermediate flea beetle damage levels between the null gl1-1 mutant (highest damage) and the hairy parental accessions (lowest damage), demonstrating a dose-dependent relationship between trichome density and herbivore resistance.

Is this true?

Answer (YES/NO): NO